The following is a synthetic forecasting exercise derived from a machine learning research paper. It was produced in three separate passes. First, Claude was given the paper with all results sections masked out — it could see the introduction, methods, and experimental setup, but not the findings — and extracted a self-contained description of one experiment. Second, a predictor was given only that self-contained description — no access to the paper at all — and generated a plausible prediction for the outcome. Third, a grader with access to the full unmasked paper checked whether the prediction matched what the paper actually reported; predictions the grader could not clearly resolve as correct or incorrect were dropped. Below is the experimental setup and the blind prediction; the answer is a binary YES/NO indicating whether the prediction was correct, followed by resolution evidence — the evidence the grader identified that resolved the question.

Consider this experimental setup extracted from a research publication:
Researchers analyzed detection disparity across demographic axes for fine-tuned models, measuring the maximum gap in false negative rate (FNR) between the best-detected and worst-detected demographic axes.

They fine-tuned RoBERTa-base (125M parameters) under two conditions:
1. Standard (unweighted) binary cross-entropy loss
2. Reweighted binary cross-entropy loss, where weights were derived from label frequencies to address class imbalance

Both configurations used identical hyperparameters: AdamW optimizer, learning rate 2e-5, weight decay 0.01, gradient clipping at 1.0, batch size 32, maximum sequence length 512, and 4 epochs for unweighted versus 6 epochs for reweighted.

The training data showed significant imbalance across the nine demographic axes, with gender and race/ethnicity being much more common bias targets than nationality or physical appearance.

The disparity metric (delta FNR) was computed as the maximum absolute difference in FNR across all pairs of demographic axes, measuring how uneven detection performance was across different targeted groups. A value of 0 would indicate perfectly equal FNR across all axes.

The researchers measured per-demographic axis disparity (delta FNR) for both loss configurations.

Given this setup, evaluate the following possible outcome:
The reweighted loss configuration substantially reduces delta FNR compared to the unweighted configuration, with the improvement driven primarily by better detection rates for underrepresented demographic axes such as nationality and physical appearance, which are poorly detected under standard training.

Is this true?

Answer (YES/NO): NO